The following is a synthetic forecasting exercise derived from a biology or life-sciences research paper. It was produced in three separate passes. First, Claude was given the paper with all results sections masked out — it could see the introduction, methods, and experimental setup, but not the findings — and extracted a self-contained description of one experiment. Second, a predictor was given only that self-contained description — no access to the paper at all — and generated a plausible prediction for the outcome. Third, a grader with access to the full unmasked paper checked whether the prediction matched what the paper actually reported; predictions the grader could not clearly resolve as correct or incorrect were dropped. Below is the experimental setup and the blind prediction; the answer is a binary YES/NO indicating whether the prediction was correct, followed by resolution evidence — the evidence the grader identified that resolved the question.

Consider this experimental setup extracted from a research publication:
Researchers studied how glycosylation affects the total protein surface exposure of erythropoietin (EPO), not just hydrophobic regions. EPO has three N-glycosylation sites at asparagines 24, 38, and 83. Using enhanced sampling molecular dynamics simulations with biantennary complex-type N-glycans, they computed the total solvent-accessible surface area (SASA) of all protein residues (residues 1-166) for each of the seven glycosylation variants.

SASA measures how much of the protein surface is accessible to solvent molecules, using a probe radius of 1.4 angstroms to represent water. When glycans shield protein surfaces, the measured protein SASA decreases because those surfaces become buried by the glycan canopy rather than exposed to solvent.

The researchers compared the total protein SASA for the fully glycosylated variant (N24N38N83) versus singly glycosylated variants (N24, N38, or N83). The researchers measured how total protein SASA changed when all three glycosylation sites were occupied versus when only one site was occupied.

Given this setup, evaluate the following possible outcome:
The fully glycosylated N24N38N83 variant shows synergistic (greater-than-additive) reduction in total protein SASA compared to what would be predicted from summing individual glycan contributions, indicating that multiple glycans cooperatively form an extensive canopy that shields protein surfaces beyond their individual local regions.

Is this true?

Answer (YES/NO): NO